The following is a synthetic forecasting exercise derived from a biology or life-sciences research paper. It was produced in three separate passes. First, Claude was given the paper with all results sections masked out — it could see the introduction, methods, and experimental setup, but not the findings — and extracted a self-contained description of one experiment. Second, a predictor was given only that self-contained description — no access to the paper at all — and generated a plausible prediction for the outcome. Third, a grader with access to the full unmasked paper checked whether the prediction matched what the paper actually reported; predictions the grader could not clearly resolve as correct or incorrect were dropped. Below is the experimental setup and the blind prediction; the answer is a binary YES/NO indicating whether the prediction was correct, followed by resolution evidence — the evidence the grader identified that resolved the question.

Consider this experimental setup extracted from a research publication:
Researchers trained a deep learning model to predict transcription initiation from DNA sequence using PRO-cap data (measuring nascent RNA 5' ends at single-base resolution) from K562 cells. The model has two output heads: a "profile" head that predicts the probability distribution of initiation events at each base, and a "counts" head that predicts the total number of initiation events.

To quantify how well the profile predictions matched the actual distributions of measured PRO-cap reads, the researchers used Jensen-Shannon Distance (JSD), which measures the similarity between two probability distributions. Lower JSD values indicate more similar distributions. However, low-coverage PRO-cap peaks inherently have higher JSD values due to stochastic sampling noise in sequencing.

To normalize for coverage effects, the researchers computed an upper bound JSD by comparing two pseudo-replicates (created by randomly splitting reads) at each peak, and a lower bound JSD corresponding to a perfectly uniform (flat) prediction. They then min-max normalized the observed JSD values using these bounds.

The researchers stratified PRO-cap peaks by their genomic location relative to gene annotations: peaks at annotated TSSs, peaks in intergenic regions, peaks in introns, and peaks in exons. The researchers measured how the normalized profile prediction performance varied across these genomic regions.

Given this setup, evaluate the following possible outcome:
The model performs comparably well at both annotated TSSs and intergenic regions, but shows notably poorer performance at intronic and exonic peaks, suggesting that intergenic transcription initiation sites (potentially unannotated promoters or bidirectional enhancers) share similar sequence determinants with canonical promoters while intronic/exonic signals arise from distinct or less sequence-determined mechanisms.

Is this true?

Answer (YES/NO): NO